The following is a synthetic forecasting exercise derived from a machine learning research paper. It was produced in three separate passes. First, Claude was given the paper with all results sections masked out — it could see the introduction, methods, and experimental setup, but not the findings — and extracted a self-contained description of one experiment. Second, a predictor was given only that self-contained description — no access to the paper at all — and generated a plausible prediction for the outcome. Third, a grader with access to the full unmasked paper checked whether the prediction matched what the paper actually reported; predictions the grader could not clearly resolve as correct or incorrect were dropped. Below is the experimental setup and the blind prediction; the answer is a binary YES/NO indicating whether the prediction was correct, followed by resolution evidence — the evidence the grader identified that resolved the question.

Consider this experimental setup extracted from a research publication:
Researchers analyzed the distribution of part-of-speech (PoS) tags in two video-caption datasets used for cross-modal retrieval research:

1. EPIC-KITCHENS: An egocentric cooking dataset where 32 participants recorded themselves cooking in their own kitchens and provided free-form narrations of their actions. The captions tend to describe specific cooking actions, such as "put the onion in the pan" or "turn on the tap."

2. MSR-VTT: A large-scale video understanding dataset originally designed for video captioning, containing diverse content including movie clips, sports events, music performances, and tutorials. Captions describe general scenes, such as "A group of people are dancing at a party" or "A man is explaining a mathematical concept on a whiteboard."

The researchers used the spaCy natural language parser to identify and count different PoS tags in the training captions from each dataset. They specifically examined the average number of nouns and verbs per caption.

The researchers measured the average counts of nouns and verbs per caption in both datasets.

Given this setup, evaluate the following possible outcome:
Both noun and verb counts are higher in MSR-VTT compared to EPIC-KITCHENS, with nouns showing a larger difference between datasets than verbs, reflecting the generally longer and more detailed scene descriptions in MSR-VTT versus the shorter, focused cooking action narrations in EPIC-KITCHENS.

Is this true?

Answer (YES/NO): YES